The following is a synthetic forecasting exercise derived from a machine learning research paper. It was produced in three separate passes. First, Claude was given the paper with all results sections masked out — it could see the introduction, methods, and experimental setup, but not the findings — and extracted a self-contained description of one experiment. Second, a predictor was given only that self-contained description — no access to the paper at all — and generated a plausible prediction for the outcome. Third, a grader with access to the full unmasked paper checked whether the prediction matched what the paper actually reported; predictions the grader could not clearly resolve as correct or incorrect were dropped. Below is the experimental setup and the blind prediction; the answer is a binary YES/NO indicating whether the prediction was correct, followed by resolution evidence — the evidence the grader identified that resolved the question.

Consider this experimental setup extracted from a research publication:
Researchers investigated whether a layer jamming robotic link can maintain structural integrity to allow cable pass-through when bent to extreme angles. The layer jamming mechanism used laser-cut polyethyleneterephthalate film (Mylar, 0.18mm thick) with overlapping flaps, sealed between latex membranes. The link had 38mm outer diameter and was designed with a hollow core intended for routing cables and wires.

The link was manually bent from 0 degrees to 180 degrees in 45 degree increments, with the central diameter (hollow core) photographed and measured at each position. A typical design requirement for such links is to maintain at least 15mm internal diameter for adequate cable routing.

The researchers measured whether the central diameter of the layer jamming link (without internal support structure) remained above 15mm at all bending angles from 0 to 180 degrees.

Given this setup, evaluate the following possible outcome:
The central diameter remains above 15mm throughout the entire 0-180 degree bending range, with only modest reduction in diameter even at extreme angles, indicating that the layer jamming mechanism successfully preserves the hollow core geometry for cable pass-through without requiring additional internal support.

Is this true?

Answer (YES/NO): NO